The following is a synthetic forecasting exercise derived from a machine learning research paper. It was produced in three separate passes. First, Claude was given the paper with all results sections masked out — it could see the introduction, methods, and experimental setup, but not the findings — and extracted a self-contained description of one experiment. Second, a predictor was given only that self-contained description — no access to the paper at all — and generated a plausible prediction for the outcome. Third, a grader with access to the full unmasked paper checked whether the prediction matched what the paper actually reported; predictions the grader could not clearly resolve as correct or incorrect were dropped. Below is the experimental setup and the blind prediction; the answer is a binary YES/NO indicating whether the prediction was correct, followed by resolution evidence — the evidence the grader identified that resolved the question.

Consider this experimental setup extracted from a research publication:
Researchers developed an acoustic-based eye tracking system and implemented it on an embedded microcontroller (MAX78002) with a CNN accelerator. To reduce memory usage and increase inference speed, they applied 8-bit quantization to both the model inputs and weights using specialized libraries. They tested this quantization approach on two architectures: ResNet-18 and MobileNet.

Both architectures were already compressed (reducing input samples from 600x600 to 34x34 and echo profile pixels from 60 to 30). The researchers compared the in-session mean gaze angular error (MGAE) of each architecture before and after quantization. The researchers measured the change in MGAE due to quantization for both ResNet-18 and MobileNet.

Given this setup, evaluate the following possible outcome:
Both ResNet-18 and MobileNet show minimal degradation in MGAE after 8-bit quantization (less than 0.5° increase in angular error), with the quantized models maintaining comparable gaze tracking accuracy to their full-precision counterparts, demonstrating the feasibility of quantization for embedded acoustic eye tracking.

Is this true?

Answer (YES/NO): YES